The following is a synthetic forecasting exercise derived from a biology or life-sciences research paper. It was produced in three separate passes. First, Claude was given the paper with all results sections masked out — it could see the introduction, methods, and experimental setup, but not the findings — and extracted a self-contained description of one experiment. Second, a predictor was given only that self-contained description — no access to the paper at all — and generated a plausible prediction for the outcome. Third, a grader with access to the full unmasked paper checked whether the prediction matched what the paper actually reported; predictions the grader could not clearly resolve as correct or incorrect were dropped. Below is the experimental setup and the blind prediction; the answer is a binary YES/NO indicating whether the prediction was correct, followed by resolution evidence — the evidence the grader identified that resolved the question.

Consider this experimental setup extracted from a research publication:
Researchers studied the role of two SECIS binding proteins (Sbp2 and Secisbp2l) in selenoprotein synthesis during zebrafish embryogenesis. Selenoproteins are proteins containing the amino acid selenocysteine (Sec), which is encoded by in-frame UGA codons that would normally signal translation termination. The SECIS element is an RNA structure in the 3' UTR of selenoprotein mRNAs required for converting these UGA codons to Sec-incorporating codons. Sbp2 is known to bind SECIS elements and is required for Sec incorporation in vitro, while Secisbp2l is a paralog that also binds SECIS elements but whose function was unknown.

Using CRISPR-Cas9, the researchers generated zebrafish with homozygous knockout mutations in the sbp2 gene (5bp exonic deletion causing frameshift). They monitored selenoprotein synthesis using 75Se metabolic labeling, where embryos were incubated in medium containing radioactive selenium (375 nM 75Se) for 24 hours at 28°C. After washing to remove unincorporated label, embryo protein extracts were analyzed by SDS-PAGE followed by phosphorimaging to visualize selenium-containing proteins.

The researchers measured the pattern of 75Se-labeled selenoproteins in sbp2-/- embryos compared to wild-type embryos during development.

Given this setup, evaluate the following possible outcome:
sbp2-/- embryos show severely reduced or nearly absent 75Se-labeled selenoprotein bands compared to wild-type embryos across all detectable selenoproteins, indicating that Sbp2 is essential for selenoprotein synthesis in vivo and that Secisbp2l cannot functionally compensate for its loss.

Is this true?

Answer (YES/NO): NO